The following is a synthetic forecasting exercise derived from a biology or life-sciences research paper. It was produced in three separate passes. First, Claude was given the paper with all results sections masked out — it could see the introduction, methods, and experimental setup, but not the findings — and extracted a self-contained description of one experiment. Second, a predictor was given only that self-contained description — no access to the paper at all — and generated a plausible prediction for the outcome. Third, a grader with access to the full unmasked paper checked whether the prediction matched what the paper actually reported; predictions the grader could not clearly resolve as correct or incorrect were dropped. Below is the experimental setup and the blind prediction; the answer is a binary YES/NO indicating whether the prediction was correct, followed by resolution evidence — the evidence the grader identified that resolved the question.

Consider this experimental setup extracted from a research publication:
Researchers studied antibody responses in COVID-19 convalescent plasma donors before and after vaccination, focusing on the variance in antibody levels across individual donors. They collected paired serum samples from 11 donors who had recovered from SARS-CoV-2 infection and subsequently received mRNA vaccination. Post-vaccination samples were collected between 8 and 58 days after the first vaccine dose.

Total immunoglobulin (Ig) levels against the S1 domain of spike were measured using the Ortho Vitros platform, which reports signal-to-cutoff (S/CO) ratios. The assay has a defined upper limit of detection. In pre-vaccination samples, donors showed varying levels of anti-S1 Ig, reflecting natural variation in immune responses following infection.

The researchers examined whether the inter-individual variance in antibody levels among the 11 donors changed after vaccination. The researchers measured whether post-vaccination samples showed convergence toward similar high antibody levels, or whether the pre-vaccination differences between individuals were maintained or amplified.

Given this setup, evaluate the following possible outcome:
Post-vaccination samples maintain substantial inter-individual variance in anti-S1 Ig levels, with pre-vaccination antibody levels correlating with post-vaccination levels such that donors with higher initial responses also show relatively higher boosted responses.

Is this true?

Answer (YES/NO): NO